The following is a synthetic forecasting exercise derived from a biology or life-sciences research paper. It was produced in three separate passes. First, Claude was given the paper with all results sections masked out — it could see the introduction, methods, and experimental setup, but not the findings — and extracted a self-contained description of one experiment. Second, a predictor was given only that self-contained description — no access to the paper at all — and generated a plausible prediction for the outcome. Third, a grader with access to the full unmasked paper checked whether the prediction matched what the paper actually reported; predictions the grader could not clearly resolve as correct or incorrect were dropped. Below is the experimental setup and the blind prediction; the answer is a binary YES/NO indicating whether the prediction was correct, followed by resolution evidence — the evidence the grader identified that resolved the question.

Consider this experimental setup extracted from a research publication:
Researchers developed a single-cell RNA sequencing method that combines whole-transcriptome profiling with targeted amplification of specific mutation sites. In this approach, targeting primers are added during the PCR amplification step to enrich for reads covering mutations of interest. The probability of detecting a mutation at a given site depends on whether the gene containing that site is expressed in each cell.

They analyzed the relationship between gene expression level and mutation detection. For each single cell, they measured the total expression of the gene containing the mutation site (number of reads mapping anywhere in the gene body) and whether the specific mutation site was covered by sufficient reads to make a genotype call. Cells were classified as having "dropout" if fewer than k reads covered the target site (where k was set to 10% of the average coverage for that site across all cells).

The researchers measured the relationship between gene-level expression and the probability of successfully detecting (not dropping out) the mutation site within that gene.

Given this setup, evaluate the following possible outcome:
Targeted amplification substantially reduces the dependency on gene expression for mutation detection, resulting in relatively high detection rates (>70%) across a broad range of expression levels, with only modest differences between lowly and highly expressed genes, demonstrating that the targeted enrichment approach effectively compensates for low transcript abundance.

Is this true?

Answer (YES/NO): NO